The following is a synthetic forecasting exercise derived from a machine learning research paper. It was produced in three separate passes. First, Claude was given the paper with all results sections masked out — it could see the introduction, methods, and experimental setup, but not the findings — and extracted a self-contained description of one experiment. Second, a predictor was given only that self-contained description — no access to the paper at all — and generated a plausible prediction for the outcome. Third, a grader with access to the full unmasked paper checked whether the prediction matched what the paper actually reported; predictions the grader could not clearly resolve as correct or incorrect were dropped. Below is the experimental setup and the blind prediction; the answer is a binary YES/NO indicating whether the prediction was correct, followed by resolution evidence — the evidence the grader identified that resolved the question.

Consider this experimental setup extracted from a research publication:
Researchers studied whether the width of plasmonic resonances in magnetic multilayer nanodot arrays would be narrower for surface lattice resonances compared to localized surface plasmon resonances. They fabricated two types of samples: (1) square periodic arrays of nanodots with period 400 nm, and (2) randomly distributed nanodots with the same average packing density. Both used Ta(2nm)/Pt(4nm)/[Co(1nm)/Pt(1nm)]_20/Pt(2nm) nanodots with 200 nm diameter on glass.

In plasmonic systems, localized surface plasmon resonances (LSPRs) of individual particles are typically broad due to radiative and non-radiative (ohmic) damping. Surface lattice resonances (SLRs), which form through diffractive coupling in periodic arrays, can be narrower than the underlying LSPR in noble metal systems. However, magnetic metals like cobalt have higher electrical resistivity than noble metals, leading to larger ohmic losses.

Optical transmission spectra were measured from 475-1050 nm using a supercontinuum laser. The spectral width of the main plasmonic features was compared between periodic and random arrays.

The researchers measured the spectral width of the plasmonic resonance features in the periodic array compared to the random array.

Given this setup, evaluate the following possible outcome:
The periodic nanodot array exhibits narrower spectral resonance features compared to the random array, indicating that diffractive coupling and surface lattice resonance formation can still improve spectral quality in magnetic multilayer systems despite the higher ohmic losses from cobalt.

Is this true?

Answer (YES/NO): YES